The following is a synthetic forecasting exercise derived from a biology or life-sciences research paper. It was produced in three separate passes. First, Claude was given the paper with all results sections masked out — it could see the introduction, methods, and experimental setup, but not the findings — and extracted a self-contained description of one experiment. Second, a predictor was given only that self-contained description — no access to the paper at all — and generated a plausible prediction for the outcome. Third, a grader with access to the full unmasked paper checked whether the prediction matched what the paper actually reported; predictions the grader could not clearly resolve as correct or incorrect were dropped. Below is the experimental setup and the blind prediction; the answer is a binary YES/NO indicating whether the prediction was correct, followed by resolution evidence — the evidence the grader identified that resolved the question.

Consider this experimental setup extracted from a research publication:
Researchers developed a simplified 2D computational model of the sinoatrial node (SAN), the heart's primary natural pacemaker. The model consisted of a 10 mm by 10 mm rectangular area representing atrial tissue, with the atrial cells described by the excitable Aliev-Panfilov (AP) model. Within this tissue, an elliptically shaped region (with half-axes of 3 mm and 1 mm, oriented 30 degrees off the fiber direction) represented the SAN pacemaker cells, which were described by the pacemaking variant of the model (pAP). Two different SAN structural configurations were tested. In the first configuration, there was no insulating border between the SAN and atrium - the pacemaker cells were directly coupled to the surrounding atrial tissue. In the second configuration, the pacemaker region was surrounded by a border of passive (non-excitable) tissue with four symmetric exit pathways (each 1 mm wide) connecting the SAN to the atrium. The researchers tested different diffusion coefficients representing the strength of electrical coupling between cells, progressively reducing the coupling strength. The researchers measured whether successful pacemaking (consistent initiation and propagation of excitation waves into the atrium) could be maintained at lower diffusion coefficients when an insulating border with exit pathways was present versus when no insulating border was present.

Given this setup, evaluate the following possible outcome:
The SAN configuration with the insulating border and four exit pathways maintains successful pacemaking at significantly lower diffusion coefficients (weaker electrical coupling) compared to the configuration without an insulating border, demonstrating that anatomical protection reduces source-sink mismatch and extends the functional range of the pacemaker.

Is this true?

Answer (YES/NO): NO